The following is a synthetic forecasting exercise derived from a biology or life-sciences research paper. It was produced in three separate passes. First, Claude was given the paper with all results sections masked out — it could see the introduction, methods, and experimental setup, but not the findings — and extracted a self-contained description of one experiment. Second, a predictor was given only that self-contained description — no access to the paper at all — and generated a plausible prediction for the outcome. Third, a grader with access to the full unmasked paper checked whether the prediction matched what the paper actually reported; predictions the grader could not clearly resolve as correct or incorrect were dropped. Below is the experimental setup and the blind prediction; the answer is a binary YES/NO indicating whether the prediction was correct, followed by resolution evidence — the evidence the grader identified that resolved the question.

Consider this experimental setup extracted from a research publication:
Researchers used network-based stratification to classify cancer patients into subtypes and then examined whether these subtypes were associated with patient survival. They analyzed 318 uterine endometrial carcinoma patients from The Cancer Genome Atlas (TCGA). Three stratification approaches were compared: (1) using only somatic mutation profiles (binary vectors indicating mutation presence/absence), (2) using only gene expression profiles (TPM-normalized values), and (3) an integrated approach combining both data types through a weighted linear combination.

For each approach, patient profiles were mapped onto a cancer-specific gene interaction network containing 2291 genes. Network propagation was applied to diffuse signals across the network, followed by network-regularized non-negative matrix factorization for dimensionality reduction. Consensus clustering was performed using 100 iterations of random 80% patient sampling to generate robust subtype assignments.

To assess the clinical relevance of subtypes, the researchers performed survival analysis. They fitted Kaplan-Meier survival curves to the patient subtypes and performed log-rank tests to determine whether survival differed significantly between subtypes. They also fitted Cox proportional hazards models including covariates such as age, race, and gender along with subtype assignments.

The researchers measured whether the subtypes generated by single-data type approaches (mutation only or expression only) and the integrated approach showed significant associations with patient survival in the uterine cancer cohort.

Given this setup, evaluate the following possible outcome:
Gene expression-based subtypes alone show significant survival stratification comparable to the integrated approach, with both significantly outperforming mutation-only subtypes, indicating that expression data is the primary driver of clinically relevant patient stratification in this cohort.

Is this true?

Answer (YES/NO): NO